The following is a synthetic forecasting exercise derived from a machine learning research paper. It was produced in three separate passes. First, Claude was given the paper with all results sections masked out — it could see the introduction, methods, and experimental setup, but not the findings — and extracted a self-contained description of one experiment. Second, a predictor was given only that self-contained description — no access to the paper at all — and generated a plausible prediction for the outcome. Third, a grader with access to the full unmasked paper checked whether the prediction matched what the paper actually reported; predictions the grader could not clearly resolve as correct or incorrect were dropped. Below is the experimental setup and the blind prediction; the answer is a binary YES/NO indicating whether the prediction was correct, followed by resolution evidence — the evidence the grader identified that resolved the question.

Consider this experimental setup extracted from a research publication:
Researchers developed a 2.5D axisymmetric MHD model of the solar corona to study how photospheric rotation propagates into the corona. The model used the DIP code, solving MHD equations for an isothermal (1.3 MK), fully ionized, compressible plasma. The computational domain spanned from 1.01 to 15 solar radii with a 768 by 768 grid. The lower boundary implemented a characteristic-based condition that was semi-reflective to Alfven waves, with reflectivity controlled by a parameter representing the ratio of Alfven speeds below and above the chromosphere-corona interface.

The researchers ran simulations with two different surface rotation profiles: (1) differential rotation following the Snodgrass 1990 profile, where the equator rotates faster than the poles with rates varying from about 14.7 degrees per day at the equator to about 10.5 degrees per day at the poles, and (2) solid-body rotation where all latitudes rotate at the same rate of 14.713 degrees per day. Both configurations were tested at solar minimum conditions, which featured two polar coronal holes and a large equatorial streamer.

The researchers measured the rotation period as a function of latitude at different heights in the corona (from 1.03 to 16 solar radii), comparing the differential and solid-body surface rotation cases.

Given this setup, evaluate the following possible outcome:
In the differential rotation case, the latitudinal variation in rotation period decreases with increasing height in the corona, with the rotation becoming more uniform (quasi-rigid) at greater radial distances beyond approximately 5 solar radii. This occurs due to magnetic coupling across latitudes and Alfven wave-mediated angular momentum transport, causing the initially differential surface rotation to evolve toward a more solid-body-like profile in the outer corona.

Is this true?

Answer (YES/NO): NO